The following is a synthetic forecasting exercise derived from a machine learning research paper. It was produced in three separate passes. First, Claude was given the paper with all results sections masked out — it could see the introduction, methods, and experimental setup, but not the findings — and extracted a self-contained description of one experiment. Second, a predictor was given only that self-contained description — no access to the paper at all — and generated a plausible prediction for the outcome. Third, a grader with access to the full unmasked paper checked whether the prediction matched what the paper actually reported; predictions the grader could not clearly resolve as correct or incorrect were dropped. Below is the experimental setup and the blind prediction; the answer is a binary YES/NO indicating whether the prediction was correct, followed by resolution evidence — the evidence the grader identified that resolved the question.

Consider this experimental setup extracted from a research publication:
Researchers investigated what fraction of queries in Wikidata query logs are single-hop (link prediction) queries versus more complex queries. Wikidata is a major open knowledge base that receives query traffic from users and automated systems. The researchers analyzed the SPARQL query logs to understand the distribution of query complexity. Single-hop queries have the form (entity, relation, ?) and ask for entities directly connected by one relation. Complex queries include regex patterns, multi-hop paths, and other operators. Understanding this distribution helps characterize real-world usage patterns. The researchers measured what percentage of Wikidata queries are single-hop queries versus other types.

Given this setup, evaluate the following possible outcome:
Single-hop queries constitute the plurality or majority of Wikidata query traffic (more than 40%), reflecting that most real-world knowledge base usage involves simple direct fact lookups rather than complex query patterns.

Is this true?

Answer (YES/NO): YES